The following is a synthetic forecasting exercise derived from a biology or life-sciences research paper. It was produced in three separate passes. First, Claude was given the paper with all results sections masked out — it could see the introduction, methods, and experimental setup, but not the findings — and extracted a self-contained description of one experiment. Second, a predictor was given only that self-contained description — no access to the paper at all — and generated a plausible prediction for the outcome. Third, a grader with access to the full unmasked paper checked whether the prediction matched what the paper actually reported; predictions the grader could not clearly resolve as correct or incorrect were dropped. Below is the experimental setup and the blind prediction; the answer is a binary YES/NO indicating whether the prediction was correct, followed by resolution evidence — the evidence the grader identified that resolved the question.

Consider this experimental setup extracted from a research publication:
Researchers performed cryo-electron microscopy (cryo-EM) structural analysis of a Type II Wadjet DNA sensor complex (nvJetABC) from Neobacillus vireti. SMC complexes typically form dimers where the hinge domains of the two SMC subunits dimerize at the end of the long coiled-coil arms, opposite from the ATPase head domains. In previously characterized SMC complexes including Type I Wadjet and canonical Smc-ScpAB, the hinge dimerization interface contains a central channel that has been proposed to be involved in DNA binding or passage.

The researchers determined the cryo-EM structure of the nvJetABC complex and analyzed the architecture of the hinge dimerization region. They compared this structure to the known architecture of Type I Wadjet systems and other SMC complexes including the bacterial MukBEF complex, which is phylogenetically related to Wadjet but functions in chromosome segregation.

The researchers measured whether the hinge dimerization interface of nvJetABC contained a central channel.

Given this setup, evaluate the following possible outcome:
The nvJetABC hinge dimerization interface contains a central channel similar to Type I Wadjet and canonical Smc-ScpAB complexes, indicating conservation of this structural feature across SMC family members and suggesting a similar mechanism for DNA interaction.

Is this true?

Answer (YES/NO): NO